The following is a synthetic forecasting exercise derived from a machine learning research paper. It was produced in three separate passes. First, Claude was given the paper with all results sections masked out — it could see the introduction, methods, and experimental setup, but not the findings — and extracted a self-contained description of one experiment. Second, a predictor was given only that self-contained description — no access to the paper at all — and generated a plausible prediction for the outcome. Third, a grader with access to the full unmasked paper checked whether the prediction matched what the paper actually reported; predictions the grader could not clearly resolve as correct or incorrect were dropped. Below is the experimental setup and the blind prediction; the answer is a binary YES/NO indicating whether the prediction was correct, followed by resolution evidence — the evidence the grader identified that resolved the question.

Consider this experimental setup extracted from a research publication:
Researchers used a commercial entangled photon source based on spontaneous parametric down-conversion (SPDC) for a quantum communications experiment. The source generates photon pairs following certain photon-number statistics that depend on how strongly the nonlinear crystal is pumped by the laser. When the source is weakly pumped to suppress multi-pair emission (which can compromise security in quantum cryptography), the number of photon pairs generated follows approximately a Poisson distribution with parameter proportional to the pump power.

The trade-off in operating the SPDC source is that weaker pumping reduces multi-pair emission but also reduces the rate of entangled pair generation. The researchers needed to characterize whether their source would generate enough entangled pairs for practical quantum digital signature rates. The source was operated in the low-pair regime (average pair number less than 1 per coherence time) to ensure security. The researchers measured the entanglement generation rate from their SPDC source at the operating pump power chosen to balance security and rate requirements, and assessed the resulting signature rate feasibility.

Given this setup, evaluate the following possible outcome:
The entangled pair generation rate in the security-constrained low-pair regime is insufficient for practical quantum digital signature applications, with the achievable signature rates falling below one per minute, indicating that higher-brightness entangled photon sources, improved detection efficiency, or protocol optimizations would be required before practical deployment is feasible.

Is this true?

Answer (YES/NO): YES